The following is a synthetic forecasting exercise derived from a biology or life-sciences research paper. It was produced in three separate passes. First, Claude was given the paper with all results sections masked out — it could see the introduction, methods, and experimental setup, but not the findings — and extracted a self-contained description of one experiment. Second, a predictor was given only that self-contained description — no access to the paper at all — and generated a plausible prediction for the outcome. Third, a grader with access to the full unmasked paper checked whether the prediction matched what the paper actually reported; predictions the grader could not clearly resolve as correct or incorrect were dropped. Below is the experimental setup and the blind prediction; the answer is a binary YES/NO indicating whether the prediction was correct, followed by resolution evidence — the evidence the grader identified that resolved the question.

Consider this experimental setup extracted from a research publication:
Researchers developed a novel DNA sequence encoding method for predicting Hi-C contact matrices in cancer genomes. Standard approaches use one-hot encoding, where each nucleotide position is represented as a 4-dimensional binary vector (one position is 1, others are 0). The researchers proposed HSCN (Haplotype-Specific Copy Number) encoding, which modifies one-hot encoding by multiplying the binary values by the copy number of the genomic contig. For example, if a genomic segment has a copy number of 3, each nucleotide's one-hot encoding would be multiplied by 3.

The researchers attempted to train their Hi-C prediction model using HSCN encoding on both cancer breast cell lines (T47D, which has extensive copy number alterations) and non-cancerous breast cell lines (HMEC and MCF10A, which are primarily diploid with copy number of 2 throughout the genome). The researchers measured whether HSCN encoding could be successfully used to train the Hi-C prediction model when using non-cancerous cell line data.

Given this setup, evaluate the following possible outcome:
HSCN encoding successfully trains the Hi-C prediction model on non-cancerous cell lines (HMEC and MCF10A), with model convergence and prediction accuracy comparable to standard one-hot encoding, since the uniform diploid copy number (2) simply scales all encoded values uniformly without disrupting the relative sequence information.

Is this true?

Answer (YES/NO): NO